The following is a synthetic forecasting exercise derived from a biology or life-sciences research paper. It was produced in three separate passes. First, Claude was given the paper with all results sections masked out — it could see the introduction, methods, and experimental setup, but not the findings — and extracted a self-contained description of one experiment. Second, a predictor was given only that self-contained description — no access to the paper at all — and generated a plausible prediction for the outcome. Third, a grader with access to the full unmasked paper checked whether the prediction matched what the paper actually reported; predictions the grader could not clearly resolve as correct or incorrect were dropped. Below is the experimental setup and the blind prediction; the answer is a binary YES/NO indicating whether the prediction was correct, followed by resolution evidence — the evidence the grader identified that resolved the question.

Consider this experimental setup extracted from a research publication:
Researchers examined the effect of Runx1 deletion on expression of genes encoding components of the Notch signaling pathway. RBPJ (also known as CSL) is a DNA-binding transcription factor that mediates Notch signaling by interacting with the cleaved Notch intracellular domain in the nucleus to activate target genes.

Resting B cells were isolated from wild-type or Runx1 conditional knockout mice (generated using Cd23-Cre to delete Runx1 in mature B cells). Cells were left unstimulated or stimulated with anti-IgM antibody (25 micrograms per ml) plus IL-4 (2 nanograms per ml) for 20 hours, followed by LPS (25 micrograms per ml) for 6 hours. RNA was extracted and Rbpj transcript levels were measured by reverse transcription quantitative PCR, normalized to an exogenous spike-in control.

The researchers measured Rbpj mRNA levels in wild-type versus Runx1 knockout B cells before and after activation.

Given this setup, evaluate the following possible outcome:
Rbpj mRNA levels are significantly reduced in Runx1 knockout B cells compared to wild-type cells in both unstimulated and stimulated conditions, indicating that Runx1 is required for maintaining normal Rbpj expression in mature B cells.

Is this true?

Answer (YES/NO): NO